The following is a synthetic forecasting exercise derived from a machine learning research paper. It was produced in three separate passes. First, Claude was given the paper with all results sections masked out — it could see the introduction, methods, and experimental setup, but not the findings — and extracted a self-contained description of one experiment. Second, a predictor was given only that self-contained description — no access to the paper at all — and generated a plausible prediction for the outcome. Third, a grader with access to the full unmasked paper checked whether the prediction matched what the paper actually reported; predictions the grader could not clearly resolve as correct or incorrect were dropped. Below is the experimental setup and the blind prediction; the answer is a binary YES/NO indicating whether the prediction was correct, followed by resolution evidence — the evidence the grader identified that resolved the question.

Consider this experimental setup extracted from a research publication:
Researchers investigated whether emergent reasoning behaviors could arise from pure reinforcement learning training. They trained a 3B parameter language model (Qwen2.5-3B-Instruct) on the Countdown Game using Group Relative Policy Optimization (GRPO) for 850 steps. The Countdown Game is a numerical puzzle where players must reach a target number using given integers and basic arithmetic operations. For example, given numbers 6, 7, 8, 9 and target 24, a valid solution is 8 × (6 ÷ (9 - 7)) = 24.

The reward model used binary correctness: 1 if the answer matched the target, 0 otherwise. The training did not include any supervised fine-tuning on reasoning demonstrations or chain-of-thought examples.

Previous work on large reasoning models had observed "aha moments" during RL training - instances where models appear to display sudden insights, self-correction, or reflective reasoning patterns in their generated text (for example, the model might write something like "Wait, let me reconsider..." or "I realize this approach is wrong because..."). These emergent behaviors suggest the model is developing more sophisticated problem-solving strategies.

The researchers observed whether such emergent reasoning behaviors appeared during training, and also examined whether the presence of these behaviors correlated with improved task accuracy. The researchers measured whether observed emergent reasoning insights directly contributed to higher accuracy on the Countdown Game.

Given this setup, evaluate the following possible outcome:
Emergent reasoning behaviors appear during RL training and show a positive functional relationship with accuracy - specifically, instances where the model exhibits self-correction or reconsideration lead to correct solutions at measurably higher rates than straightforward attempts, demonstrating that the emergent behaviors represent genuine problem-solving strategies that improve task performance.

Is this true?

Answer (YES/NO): NO